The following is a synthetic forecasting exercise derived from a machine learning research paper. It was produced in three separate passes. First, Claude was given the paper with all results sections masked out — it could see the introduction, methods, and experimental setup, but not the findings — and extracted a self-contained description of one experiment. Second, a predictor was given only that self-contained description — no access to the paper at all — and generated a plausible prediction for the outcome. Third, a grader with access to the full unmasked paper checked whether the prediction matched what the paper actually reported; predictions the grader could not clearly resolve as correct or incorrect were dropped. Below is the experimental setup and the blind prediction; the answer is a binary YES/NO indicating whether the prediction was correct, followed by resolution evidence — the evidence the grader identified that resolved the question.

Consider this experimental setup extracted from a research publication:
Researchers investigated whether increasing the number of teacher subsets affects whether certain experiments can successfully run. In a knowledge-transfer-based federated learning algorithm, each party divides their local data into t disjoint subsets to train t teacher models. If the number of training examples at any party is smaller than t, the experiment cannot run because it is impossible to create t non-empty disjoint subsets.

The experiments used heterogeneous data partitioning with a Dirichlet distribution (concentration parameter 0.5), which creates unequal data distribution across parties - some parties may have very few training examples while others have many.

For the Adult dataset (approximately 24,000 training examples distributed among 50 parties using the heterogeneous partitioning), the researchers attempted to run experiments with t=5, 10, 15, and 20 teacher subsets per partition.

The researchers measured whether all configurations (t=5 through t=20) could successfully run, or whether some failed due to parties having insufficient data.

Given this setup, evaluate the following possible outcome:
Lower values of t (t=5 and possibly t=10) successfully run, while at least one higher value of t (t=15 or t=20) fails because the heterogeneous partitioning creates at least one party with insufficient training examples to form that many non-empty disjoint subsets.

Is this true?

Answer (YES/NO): YES